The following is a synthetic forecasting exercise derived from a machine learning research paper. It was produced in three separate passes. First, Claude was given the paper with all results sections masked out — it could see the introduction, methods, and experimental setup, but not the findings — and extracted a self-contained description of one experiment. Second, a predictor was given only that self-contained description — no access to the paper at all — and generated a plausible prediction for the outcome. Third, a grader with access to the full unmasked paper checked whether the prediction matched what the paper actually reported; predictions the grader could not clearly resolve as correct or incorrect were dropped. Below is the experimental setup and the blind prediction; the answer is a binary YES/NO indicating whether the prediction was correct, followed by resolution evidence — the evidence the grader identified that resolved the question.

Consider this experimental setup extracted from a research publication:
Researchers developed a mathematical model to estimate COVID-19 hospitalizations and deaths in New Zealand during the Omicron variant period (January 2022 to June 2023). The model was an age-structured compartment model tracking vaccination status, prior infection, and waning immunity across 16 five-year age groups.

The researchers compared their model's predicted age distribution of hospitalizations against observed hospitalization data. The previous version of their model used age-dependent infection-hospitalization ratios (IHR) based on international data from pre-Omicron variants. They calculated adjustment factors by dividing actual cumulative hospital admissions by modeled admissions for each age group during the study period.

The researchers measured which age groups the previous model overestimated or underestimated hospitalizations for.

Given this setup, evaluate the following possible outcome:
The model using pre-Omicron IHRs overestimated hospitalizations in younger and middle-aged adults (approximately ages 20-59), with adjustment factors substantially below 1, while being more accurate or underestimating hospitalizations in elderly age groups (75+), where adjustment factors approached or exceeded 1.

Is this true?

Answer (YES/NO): NO